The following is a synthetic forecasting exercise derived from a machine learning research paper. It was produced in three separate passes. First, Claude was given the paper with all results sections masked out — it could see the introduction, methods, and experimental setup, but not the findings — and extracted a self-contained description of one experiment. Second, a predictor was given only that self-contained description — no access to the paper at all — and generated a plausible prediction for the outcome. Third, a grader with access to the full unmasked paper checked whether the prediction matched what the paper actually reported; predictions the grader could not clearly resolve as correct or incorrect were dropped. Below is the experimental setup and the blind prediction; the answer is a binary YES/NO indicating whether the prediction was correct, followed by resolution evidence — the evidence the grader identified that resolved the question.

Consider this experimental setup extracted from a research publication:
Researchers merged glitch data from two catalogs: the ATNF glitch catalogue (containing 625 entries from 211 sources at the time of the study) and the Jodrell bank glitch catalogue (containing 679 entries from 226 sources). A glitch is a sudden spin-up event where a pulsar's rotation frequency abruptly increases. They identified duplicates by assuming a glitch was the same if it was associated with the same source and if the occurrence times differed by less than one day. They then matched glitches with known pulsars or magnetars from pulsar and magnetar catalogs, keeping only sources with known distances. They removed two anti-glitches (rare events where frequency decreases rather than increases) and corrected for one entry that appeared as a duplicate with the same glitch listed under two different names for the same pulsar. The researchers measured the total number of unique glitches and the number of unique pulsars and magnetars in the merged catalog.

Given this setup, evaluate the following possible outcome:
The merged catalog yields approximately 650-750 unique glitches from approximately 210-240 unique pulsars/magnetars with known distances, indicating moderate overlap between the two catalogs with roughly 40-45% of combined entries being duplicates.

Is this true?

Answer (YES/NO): NO